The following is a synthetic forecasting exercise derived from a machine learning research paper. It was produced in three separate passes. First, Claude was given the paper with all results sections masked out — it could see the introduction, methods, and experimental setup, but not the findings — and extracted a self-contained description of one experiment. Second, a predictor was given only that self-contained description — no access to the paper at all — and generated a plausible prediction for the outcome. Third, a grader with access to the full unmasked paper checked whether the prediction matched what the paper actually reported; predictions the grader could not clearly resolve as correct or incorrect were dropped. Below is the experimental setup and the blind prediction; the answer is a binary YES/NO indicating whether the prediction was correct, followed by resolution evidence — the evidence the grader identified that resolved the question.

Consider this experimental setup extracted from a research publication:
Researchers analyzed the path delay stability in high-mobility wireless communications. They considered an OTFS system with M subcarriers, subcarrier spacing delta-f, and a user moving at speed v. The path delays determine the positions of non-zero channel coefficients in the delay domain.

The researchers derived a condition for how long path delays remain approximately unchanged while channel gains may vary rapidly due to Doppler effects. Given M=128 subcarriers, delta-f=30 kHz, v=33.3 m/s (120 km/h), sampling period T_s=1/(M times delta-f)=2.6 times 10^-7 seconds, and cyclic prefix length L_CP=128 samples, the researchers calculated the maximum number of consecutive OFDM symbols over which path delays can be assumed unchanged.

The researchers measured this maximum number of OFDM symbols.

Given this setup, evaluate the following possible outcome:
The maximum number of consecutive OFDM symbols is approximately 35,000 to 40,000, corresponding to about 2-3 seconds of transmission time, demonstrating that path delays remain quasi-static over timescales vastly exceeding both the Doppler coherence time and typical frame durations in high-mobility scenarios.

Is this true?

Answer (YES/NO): NO